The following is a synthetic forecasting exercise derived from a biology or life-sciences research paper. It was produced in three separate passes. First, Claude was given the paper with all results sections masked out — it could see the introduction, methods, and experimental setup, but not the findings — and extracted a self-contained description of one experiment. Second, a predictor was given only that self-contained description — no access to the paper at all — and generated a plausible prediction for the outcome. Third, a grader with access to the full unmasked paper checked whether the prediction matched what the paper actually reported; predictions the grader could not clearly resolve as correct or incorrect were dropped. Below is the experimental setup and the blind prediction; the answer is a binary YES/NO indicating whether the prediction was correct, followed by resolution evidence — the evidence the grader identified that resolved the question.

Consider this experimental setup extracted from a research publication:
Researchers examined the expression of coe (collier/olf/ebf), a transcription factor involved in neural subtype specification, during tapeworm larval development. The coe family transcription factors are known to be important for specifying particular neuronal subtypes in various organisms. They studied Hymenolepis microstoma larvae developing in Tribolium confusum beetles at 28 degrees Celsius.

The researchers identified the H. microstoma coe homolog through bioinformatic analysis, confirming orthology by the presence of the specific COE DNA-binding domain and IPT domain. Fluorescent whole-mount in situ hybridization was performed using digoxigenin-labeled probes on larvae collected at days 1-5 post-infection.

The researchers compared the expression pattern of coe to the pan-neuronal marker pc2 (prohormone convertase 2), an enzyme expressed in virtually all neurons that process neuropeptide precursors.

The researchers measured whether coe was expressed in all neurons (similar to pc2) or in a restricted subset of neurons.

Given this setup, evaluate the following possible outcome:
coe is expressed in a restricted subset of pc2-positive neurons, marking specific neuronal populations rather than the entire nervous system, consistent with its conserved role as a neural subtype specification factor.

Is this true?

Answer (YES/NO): YES